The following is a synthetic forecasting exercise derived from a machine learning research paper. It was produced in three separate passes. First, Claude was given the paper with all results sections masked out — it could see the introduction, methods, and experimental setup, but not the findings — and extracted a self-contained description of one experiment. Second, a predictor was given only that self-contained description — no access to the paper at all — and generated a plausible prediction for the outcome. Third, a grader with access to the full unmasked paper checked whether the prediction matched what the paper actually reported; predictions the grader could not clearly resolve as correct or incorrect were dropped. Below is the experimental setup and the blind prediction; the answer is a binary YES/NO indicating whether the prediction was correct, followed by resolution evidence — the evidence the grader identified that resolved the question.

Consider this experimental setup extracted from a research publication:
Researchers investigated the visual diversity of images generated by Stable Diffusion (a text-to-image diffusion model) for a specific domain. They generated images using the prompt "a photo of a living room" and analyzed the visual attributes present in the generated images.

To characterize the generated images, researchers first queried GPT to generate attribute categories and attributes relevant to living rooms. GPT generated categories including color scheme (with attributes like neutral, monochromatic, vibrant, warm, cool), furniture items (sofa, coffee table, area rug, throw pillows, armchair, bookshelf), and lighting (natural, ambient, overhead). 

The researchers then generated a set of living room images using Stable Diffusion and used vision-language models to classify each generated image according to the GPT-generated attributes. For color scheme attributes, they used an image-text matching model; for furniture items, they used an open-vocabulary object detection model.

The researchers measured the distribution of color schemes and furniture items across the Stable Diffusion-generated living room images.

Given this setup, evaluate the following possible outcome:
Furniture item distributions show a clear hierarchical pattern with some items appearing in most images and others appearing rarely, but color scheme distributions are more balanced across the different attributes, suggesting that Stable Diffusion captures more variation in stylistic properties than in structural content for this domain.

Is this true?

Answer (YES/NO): NO